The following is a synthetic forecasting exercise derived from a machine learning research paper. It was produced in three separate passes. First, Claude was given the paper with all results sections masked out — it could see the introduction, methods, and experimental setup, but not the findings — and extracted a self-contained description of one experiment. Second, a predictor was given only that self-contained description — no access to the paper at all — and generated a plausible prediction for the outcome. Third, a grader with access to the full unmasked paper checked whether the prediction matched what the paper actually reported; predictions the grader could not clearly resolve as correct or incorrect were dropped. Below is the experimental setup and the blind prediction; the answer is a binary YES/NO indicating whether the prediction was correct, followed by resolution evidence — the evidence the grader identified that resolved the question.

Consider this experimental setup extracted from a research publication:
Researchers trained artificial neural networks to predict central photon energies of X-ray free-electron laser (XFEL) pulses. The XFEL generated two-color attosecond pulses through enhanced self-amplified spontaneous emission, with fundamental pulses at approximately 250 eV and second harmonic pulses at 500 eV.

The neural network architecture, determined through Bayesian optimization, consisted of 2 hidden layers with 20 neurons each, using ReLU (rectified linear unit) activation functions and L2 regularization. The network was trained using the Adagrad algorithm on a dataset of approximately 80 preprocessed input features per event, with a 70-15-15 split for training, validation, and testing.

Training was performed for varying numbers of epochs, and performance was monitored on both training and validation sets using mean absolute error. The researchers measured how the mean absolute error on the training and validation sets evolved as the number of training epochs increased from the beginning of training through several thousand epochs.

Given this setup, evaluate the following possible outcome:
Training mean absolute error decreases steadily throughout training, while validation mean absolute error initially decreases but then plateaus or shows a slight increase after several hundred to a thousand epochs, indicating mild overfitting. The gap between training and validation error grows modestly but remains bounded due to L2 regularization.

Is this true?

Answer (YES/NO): NO